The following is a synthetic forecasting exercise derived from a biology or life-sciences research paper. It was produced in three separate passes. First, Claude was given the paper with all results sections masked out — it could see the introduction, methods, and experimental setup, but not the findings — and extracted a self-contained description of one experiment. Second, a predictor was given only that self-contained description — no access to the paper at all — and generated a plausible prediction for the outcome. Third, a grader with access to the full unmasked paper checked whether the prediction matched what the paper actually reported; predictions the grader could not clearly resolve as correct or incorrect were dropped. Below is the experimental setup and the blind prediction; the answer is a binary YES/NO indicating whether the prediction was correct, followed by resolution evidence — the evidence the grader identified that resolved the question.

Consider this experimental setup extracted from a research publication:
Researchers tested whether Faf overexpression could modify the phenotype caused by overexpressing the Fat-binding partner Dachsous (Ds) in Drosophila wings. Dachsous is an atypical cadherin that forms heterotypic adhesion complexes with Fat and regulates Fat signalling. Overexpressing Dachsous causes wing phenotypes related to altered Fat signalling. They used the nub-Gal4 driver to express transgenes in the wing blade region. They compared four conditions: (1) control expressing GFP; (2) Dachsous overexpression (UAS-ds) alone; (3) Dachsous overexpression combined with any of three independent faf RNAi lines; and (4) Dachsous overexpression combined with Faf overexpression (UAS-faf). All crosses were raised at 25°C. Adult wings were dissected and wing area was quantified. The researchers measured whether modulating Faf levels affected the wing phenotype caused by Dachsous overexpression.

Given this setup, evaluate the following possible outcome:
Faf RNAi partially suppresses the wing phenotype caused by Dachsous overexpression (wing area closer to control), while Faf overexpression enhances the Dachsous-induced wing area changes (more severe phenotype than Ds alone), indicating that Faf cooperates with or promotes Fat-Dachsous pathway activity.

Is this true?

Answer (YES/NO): YES